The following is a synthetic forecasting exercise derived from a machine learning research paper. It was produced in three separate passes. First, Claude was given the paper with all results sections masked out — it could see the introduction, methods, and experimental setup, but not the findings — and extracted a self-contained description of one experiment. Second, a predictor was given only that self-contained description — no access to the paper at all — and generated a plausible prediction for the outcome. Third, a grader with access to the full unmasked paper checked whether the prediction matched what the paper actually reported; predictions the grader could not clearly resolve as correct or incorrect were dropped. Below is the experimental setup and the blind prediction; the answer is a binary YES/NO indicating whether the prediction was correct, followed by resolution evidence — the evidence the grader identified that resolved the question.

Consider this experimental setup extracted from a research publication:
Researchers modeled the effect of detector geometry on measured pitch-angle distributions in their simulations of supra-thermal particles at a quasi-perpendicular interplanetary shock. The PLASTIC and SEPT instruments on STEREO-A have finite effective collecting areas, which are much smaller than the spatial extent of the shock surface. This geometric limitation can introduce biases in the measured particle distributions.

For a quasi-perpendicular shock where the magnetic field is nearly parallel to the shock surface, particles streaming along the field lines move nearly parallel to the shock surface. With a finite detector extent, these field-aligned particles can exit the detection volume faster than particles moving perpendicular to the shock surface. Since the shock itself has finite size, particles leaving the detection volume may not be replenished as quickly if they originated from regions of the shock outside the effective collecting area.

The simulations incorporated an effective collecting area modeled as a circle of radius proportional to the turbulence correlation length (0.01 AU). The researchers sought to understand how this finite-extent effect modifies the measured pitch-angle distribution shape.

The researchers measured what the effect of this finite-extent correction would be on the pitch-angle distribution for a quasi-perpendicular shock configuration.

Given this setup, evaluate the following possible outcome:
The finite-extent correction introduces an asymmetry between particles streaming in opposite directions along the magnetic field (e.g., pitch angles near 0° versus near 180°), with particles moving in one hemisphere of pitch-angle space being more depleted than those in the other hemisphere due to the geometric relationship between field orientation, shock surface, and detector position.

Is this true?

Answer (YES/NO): NO